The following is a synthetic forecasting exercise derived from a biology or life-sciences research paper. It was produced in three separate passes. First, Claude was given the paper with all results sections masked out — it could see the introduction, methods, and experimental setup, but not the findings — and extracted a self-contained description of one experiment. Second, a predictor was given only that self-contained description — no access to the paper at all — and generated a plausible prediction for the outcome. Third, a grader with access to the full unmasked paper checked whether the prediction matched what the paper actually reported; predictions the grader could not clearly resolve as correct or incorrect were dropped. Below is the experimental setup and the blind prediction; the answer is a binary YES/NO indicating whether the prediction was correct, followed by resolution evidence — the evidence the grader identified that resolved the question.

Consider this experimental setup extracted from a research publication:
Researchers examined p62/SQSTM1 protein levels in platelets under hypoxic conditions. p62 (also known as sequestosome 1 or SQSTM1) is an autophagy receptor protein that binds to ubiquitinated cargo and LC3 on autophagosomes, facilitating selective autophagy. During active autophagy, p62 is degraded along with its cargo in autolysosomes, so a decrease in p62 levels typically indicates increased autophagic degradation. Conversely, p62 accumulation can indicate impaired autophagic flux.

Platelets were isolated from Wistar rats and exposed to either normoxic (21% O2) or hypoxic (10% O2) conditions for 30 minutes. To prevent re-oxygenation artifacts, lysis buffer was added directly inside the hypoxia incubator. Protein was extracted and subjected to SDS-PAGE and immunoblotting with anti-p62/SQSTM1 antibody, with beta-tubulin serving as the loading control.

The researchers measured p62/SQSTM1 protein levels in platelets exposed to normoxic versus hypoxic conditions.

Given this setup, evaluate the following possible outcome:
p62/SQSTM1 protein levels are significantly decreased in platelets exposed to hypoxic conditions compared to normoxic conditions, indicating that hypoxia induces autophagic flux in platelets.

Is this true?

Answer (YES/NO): YES